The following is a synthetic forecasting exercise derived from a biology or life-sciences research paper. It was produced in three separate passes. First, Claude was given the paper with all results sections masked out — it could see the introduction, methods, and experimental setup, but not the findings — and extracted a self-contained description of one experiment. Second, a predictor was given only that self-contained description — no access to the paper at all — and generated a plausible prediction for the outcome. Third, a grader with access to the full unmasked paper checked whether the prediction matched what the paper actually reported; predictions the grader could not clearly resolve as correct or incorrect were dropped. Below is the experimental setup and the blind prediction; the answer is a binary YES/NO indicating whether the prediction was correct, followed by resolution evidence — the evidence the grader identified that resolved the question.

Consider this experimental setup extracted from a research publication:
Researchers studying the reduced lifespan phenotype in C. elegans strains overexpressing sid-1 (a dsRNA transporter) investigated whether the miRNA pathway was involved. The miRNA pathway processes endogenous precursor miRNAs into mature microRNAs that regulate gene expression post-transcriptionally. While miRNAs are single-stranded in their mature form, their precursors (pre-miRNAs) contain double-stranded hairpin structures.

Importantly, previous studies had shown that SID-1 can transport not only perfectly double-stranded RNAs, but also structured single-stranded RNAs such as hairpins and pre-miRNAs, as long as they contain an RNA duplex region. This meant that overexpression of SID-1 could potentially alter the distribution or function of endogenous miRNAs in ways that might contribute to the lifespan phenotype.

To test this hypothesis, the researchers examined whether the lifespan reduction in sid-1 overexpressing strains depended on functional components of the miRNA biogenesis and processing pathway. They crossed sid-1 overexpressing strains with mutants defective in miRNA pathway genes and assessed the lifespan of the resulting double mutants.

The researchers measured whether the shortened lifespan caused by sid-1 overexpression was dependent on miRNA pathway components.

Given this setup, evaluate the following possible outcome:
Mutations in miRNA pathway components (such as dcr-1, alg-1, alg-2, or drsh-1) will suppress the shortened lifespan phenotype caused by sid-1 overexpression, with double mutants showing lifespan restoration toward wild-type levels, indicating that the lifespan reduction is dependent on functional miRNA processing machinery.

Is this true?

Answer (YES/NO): YES